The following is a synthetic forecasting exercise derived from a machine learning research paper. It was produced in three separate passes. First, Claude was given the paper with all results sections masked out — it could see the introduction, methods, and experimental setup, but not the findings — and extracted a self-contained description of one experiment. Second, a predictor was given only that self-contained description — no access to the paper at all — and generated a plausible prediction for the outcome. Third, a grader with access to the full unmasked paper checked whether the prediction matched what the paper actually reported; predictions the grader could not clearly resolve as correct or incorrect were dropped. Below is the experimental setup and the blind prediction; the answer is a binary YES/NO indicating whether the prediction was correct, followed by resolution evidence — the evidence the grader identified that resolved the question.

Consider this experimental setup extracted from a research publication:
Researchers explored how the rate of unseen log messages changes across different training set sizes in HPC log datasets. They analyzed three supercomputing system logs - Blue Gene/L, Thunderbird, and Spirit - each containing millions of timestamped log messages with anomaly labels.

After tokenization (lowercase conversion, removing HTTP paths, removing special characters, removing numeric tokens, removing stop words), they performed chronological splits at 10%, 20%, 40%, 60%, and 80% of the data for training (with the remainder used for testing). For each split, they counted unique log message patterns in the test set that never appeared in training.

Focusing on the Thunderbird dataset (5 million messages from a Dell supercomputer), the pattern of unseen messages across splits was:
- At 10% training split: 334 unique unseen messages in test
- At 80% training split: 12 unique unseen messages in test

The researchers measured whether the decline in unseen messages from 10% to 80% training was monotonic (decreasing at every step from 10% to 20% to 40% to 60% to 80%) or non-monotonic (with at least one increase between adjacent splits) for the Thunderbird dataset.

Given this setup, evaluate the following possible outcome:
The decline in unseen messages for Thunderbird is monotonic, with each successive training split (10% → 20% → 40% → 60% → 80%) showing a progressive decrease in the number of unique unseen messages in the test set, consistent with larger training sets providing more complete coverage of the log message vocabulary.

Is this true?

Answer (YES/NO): YES